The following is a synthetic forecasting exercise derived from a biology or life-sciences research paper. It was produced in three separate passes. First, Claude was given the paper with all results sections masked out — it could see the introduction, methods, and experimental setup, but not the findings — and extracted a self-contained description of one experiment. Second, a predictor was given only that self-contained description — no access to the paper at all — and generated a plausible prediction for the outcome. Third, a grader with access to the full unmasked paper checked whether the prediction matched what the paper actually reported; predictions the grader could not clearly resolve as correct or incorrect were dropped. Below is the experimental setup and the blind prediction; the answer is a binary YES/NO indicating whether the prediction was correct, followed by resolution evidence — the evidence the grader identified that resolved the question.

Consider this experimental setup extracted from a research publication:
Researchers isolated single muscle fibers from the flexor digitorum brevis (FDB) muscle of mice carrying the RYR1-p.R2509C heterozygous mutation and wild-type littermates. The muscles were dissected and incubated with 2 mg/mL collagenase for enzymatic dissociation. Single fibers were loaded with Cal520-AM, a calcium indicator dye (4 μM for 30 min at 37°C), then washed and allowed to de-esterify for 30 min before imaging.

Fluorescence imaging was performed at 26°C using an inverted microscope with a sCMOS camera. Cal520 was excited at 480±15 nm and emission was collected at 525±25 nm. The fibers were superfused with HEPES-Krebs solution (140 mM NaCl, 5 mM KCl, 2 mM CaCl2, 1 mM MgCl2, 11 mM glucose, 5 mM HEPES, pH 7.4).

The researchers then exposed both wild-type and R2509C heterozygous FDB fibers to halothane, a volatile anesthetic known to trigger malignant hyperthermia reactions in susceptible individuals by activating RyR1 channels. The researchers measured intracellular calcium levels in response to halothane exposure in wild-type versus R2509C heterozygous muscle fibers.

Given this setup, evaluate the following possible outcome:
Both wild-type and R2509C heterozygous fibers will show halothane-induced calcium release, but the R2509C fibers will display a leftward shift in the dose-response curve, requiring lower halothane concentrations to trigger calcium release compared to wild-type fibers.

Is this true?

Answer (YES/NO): NO